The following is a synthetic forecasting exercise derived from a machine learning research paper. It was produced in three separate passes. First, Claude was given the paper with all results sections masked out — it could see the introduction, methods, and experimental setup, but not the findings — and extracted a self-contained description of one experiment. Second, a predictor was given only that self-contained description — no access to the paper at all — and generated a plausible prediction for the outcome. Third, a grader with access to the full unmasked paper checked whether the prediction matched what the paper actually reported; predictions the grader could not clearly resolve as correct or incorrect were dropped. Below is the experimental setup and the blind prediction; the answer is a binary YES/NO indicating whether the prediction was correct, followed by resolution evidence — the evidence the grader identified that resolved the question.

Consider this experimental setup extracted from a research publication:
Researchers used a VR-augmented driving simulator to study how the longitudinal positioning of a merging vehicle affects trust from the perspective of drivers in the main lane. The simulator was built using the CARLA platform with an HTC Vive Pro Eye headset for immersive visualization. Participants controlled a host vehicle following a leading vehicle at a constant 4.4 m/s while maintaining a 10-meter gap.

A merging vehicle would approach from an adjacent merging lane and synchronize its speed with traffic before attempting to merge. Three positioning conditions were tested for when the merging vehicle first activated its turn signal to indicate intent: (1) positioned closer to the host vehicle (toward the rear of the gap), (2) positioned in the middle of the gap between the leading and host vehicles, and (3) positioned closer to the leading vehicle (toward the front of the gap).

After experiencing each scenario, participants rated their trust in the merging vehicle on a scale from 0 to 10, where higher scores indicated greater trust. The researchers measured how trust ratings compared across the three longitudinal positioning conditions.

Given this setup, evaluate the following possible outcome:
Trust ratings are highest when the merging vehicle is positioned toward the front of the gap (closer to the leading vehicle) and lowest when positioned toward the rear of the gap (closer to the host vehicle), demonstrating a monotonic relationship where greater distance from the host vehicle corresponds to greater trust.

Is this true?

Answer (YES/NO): NO